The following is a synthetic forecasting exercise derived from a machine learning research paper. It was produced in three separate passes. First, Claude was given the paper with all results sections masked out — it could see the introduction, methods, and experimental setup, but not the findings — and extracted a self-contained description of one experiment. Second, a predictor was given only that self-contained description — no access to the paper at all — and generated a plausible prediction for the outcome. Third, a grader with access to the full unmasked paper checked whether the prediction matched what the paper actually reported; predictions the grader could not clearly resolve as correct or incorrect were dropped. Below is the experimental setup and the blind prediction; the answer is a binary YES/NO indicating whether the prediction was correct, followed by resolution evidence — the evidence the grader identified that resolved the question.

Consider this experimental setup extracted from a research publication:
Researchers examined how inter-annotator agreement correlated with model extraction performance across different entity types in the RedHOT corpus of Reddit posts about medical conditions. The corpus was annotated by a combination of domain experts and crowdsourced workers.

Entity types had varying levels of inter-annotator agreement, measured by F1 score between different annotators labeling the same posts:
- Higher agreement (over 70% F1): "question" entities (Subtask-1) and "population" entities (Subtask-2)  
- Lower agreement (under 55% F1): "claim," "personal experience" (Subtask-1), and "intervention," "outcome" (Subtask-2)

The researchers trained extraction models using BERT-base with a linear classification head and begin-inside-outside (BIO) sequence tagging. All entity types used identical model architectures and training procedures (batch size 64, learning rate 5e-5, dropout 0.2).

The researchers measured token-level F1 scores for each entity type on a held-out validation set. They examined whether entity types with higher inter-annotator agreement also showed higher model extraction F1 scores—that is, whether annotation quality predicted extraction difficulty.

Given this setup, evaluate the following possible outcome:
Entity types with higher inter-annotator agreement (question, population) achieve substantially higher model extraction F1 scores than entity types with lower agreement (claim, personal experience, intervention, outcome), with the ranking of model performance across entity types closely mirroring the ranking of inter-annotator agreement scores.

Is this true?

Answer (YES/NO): NO